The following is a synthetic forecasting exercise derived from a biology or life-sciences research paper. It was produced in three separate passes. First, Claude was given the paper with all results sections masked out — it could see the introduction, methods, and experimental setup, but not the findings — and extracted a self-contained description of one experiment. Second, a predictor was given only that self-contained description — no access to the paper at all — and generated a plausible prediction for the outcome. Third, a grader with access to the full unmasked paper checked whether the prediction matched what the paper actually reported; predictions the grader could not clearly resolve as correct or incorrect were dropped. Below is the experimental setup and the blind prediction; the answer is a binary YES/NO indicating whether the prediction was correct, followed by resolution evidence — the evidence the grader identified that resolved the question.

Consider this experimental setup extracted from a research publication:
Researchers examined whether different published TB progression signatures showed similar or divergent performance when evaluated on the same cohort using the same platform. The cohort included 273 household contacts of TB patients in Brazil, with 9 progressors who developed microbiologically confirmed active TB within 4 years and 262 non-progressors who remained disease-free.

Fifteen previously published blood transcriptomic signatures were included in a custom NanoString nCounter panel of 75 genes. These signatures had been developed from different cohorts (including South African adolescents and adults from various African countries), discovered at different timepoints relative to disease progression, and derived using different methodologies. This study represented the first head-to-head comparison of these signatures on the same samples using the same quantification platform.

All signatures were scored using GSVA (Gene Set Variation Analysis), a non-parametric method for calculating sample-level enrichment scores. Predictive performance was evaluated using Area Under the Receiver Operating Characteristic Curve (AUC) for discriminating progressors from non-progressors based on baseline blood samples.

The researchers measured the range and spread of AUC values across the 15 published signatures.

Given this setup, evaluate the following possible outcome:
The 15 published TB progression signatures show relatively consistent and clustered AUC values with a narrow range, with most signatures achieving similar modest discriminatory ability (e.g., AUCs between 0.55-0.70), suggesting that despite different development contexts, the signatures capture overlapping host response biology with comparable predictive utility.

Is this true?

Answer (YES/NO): NO